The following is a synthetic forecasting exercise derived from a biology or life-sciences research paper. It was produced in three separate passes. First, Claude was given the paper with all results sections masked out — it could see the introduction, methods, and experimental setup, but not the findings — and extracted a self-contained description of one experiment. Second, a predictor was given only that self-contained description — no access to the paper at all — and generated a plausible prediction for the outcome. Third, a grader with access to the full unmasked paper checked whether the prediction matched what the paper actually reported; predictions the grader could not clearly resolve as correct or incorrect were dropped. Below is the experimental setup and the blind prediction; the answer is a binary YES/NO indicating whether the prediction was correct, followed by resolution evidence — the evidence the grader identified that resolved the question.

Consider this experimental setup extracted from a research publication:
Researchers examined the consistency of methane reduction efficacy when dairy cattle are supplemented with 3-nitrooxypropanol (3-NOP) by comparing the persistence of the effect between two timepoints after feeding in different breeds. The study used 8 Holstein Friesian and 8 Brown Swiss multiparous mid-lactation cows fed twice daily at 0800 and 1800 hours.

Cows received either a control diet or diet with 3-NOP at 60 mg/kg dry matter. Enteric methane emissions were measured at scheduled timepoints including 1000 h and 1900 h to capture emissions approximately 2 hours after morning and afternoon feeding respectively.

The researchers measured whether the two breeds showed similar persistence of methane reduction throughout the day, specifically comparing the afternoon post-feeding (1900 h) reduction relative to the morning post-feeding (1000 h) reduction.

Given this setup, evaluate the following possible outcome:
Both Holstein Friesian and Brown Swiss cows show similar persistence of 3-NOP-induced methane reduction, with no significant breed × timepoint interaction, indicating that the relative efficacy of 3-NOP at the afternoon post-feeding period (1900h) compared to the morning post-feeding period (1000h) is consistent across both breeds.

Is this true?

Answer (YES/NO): NO